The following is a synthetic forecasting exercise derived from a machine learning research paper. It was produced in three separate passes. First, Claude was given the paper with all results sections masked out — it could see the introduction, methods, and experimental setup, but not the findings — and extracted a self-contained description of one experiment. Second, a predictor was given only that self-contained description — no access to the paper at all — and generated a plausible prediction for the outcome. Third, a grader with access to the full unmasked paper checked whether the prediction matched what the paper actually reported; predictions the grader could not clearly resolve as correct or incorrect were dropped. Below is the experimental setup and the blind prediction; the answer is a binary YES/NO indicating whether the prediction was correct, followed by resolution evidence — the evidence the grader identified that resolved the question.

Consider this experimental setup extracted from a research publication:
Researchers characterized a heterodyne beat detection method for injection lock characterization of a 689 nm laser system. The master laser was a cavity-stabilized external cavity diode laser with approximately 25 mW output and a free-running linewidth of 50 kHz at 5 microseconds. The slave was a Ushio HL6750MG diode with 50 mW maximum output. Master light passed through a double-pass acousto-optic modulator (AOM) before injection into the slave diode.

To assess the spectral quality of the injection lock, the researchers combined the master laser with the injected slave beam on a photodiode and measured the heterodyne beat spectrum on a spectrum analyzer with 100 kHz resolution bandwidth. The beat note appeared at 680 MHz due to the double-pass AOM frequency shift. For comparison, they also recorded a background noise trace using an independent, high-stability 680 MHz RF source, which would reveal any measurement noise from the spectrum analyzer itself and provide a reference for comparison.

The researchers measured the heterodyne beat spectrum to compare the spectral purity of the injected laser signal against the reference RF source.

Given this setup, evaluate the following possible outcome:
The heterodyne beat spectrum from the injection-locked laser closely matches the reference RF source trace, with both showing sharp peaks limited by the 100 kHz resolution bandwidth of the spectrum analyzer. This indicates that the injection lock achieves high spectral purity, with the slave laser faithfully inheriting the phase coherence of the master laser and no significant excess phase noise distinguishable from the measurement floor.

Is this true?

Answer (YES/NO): YES